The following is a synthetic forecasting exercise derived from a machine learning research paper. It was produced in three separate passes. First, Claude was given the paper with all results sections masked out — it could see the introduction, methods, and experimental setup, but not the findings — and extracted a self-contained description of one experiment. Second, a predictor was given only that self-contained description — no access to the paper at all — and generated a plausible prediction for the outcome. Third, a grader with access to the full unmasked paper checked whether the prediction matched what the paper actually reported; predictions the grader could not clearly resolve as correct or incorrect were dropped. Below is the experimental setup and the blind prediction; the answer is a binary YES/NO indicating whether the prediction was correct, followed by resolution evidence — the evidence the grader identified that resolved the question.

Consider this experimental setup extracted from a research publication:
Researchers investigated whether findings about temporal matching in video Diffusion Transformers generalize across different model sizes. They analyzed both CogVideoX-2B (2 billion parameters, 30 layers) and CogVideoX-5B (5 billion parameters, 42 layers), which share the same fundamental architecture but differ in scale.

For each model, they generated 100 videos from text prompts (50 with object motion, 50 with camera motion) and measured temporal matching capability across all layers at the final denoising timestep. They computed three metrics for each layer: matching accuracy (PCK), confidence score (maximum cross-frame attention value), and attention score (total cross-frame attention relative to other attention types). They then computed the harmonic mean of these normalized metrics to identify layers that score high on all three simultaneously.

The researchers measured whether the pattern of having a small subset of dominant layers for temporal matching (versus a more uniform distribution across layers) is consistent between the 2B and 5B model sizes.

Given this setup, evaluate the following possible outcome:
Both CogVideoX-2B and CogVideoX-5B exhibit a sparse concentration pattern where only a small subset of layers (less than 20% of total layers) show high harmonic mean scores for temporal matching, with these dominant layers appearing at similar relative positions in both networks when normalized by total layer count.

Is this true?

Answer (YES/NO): NO